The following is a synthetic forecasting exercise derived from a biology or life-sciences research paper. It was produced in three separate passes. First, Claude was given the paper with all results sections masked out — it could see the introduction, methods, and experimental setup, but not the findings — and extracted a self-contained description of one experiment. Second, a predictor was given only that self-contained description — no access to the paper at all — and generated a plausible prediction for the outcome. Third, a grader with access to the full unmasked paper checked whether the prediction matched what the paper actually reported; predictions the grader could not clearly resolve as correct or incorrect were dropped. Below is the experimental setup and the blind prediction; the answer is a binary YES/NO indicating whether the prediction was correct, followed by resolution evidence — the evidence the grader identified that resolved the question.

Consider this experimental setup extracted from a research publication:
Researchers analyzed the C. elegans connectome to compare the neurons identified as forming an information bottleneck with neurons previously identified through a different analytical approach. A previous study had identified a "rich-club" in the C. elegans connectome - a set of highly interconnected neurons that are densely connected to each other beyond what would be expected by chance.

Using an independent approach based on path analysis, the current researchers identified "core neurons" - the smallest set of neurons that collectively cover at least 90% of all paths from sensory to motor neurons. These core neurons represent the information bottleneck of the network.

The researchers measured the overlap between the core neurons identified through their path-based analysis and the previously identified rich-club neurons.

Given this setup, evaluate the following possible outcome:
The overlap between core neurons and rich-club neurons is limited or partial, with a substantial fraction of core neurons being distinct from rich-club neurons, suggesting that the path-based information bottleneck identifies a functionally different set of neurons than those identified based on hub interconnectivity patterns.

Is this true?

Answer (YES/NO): NO